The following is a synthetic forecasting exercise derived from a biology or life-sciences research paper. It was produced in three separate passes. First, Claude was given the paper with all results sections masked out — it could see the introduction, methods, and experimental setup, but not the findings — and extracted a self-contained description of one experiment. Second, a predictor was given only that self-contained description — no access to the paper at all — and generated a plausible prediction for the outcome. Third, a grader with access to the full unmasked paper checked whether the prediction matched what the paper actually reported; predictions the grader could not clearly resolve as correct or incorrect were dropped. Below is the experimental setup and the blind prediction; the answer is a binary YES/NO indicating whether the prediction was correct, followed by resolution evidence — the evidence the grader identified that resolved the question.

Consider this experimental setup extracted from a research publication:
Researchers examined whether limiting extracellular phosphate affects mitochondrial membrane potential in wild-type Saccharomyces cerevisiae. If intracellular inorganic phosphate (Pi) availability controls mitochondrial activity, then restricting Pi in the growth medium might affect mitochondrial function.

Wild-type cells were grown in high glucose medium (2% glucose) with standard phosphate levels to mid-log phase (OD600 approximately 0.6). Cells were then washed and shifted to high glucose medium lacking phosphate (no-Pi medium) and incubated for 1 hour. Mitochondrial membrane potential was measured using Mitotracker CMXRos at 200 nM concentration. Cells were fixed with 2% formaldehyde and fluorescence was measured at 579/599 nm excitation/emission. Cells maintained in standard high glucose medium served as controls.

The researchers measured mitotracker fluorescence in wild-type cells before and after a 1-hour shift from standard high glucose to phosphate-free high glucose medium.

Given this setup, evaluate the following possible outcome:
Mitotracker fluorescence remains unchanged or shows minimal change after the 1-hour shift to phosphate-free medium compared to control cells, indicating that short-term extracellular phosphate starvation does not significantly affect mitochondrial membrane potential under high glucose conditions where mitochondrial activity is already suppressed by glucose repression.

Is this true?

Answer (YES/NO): NO